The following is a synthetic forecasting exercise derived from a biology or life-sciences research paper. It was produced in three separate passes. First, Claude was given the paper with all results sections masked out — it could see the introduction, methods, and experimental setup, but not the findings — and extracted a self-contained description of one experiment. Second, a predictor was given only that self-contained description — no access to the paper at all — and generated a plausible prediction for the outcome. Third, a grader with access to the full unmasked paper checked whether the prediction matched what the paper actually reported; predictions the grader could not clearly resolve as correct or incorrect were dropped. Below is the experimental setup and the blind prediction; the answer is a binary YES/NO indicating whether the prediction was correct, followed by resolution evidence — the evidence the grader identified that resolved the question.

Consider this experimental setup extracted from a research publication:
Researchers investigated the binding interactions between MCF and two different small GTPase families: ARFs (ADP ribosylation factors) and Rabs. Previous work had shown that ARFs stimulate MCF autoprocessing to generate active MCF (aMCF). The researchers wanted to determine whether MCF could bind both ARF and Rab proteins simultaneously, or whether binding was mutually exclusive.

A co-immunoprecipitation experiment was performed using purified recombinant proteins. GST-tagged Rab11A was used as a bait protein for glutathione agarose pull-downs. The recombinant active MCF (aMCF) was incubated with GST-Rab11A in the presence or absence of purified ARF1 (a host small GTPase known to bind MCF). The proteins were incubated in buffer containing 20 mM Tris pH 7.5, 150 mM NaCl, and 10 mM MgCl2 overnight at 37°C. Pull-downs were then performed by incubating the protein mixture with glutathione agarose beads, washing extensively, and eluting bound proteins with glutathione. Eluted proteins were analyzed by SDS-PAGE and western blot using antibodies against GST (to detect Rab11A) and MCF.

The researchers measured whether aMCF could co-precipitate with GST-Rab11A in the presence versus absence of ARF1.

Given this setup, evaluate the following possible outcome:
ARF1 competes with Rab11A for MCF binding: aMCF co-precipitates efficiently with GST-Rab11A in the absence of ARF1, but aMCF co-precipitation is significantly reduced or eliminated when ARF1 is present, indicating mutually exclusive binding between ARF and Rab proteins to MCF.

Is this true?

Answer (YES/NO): NO